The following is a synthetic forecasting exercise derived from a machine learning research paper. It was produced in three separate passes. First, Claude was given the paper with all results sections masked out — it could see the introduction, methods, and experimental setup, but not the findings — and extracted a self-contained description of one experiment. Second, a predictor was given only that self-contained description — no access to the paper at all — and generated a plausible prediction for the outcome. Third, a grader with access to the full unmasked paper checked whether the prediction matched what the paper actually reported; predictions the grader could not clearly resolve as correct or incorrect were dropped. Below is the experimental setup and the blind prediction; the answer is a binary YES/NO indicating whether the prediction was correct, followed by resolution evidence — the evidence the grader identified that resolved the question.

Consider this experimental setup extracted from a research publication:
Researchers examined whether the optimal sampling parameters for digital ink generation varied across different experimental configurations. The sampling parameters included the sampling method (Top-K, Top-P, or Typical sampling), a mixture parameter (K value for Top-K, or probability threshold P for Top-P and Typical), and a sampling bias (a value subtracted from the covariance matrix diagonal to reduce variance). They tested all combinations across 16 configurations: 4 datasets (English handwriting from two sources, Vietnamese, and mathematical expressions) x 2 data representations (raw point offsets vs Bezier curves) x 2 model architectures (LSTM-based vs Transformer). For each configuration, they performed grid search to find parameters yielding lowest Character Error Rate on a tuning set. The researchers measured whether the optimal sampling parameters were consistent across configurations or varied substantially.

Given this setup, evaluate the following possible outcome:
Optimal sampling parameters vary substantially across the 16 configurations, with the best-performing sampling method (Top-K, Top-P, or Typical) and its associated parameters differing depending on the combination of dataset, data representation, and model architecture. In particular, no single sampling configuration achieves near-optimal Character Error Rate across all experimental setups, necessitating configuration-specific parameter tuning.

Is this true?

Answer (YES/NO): YES